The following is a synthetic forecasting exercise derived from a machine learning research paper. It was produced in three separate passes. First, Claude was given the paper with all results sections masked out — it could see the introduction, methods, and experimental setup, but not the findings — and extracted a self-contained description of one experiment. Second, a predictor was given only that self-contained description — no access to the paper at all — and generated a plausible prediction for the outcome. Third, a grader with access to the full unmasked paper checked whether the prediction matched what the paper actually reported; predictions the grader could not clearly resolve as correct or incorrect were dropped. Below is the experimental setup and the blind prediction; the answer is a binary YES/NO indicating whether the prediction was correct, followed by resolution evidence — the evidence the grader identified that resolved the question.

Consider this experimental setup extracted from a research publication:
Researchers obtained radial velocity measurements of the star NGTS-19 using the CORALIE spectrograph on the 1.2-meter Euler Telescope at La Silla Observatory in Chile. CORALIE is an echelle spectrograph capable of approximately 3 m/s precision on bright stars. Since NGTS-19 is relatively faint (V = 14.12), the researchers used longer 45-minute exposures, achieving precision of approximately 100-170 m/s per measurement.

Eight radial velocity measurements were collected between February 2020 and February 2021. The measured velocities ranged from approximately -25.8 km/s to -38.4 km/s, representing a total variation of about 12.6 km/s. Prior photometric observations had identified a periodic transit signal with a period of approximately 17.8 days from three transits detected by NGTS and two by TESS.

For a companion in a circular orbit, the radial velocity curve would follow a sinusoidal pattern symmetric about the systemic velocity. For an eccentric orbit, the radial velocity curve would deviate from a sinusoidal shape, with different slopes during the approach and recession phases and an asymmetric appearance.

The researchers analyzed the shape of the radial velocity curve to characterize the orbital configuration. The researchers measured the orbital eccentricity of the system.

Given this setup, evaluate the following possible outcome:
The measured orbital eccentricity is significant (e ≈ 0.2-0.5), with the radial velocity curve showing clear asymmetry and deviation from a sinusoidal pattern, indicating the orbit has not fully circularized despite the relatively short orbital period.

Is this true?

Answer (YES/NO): YES